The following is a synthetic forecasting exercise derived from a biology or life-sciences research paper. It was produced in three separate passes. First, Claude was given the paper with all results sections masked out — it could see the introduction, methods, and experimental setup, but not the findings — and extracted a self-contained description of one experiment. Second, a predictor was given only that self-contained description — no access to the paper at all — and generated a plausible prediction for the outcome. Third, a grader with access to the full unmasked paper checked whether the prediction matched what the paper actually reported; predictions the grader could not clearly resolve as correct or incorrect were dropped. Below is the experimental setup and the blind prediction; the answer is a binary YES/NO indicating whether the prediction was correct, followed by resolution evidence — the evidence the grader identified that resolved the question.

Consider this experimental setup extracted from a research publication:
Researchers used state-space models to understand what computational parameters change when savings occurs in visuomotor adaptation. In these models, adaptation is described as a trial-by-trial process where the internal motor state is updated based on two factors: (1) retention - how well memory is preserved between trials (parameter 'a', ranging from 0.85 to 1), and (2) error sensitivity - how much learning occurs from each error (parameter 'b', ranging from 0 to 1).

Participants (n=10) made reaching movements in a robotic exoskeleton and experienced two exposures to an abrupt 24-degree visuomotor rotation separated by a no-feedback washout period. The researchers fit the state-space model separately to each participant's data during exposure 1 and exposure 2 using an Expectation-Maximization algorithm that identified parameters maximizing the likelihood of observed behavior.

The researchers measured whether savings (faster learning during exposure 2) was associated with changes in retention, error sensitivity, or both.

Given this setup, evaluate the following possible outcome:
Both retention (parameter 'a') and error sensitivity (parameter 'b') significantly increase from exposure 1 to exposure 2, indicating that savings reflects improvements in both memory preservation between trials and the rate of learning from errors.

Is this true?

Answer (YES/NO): NO